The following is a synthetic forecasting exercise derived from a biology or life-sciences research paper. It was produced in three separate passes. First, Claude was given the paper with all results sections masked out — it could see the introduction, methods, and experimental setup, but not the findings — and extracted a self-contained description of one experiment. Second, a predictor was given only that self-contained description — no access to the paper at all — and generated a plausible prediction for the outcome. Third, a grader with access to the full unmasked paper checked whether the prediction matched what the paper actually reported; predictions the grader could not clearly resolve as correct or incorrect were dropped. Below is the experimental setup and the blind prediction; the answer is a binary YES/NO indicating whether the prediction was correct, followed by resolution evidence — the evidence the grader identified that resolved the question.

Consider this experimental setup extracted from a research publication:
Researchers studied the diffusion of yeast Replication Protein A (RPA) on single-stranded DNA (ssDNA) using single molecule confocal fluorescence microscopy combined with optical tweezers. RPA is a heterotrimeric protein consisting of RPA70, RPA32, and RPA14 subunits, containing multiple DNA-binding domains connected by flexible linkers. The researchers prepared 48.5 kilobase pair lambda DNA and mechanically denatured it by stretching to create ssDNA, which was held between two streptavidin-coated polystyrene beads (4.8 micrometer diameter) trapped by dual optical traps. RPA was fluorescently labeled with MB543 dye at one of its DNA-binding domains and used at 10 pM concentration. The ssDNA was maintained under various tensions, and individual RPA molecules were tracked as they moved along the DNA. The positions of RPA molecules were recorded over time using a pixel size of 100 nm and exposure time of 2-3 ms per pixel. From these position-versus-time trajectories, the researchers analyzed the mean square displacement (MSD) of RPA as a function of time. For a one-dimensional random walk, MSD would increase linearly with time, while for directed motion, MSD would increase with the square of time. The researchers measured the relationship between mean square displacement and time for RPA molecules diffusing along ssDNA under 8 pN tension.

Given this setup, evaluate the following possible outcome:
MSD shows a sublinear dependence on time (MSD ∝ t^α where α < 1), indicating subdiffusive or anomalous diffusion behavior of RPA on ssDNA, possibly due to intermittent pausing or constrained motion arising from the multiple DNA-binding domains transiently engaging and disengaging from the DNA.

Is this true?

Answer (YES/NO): NO